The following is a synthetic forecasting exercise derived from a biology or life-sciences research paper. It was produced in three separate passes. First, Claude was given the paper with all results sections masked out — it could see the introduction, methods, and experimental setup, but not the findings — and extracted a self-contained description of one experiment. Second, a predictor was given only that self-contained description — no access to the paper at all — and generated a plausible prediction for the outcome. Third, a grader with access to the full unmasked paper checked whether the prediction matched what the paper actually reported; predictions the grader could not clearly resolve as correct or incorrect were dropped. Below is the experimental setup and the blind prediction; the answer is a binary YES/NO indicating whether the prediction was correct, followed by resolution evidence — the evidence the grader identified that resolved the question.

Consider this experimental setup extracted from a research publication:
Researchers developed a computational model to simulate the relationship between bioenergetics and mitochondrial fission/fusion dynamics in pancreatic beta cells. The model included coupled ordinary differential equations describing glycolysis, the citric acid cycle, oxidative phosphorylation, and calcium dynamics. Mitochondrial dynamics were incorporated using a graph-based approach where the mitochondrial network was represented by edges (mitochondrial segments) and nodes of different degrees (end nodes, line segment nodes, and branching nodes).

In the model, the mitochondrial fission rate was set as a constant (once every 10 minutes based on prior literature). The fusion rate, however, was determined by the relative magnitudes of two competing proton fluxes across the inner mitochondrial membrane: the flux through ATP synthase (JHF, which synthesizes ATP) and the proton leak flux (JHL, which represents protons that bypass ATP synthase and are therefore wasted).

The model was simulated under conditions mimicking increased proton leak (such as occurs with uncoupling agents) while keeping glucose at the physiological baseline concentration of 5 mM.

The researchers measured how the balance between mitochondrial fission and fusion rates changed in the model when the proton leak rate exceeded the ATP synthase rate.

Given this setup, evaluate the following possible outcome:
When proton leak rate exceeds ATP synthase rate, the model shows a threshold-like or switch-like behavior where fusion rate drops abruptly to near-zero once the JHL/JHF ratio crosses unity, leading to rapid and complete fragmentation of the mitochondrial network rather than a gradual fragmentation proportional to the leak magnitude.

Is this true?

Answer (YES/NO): NO